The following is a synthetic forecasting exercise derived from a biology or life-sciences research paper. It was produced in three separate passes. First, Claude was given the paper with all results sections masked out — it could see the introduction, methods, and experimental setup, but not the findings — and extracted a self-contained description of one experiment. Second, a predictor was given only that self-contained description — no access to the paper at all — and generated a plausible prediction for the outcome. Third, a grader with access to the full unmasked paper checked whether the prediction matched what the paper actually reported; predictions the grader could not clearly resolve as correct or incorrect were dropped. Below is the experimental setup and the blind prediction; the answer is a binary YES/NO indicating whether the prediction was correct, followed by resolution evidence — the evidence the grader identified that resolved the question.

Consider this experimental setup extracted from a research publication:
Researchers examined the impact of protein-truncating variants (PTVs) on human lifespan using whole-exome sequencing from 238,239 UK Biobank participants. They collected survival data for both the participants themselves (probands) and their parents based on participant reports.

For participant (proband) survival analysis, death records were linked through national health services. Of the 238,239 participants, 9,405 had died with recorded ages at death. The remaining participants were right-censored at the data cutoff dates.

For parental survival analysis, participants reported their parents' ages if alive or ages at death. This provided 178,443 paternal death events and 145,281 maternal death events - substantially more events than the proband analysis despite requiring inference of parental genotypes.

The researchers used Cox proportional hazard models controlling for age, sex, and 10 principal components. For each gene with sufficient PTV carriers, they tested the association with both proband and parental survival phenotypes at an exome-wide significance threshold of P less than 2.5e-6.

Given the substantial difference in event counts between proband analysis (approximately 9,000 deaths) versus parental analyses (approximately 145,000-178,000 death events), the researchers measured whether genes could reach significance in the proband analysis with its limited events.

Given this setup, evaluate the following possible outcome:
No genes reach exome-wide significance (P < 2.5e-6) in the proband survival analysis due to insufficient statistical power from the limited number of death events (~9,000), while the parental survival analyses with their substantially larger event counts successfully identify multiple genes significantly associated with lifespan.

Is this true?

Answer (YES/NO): NO